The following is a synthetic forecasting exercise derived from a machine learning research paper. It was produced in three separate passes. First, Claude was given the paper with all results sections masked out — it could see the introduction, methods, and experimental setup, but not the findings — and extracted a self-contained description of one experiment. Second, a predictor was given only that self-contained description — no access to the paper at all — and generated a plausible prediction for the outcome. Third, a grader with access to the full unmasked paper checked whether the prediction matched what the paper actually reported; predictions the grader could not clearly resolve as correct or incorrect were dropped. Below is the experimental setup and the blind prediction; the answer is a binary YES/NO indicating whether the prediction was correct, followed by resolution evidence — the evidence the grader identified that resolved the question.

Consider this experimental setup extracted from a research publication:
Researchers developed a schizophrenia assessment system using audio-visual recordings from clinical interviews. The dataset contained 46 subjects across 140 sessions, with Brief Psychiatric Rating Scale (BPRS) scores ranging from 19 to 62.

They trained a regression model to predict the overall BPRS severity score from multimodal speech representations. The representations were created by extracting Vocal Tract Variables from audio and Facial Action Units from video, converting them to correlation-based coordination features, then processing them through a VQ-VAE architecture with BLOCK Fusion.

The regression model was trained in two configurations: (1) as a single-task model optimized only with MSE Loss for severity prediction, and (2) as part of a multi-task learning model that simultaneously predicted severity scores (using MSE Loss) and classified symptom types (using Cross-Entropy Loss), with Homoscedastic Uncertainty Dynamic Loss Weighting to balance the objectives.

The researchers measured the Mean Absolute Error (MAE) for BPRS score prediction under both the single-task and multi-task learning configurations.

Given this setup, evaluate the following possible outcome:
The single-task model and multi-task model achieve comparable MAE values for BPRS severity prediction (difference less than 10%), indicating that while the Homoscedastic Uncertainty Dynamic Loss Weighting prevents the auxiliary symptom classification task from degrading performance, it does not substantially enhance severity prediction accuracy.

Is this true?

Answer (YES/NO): NO